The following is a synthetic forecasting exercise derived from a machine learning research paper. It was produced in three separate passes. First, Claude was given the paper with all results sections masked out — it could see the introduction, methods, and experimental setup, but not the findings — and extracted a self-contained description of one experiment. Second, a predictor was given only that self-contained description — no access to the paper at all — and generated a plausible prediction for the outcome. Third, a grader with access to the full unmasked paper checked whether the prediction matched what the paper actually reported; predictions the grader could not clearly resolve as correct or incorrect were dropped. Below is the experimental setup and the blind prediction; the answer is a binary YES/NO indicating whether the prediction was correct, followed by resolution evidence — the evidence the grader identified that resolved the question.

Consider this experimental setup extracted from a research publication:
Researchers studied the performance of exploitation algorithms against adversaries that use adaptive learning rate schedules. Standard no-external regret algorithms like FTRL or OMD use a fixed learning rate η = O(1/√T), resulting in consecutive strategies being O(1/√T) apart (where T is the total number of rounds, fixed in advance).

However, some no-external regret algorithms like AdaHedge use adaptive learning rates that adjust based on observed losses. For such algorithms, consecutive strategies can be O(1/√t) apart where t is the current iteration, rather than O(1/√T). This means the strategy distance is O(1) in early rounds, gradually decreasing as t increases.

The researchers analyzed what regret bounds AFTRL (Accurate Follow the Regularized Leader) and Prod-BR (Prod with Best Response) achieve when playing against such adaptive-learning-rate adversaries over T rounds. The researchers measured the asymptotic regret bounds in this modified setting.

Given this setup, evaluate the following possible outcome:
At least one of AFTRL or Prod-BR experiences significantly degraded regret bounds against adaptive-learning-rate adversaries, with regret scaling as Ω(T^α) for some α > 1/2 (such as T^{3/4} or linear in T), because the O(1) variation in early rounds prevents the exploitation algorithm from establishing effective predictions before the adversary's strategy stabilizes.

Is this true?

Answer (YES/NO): NO